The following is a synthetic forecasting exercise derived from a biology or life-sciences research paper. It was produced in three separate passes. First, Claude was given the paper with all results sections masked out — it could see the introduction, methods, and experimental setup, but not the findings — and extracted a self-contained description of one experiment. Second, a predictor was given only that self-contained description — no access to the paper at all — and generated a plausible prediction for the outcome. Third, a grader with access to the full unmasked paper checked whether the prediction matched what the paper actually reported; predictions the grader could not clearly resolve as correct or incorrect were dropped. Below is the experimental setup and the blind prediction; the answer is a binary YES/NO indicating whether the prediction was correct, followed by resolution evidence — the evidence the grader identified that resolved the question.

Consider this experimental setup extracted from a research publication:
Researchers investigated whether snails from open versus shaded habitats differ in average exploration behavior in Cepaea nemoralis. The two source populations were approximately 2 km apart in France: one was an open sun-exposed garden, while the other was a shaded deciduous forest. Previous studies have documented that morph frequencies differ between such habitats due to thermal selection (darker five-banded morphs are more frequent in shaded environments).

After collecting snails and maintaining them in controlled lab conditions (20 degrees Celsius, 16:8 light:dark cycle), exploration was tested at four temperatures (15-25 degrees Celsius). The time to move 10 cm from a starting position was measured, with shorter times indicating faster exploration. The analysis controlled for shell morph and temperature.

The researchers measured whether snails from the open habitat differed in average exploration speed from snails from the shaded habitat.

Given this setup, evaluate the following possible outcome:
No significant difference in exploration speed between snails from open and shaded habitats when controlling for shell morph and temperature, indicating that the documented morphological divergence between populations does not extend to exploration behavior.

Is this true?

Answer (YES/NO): YES